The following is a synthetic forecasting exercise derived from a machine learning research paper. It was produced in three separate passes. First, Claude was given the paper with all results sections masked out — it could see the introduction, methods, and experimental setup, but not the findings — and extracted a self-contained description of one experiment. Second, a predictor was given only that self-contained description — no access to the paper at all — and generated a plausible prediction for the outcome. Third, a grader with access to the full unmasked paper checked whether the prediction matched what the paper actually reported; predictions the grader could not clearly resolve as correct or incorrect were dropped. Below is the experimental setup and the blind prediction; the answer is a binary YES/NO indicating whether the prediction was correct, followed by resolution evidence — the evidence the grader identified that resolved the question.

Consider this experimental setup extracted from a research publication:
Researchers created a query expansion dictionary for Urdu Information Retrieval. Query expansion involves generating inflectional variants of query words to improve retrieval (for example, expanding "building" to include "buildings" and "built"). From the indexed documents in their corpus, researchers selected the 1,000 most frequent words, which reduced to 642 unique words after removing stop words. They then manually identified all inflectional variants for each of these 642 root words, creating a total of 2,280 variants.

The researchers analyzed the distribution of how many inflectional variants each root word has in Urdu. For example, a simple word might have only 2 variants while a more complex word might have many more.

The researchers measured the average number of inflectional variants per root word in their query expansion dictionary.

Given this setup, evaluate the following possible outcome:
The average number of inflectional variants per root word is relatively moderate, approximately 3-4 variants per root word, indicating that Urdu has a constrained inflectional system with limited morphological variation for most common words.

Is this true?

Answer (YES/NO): YES